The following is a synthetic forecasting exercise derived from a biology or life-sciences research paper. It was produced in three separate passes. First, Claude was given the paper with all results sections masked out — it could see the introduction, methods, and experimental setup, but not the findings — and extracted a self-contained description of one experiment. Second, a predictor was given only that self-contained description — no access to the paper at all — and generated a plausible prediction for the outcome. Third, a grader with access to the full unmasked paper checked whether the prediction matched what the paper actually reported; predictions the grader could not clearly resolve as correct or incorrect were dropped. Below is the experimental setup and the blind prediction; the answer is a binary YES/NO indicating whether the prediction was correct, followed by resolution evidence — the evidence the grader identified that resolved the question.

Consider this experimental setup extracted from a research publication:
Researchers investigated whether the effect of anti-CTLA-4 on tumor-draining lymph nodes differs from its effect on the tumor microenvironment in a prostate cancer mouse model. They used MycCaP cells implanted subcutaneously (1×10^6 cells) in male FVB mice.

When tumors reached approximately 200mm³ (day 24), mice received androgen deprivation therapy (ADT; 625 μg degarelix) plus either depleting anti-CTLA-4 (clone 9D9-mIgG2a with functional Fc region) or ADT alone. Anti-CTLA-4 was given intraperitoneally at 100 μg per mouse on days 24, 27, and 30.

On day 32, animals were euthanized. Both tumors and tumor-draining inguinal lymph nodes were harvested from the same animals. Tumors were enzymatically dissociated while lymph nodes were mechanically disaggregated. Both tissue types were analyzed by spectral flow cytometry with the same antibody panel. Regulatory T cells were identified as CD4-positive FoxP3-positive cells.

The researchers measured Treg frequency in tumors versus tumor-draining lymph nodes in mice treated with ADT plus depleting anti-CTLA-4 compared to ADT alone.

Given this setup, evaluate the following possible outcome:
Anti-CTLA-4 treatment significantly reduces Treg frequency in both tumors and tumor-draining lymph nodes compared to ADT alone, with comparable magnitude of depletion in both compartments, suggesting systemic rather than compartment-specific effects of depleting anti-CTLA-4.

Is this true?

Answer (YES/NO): NO